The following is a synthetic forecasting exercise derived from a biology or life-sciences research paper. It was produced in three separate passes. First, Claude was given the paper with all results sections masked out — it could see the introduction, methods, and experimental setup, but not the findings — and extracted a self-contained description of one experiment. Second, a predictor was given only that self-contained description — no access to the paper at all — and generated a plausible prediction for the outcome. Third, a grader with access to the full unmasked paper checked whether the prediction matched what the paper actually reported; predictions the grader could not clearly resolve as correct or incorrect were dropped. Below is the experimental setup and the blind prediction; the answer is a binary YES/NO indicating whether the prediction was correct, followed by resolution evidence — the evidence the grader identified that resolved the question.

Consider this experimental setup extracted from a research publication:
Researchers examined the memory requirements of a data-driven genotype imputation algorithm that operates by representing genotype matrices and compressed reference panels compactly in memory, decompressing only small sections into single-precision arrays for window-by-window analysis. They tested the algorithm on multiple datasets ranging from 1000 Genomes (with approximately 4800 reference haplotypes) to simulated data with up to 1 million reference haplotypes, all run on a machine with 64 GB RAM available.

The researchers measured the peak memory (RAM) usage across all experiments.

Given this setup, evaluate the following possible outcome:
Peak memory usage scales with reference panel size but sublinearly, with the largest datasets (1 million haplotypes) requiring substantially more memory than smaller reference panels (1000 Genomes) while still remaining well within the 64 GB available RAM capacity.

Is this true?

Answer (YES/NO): NO